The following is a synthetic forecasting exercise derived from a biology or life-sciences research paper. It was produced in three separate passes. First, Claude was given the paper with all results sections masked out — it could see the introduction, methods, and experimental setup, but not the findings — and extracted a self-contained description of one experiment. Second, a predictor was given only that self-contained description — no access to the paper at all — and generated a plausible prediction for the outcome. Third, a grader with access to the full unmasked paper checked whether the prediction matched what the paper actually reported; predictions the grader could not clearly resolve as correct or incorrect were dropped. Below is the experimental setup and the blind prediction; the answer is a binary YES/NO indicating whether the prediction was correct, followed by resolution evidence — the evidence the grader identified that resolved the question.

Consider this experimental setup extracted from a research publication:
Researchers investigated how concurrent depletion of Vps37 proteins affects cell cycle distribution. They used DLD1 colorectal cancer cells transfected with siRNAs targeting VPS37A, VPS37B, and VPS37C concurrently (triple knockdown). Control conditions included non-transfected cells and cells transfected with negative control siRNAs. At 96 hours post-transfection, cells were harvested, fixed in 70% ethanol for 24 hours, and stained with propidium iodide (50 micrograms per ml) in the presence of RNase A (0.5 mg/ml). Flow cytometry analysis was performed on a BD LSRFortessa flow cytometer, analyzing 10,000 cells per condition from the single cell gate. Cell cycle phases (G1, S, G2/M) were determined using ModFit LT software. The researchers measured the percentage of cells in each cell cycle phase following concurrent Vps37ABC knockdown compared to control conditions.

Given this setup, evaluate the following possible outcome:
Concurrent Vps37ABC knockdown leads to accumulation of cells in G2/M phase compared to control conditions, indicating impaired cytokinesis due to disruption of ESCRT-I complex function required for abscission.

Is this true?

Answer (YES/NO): NO